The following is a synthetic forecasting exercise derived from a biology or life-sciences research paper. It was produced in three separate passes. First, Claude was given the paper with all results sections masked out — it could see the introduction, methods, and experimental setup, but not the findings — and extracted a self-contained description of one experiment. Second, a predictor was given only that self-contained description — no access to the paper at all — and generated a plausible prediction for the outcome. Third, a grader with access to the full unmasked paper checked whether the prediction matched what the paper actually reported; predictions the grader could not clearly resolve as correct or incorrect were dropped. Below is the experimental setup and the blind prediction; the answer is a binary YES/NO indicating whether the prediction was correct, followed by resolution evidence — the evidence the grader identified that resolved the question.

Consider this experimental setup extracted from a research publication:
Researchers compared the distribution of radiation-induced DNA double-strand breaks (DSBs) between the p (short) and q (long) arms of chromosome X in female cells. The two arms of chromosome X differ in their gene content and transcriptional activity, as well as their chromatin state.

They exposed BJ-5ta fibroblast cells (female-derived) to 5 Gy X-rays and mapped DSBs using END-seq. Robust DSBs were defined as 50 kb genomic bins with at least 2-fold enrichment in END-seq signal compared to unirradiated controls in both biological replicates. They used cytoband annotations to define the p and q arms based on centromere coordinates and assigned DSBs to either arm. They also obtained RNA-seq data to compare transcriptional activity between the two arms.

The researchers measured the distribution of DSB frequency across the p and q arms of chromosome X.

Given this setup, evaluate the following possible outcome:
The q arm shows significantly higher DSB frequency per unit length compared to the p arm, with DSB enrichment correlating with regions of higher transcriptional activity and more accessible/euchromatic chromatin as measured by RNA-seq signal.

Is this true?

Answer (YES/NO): NO